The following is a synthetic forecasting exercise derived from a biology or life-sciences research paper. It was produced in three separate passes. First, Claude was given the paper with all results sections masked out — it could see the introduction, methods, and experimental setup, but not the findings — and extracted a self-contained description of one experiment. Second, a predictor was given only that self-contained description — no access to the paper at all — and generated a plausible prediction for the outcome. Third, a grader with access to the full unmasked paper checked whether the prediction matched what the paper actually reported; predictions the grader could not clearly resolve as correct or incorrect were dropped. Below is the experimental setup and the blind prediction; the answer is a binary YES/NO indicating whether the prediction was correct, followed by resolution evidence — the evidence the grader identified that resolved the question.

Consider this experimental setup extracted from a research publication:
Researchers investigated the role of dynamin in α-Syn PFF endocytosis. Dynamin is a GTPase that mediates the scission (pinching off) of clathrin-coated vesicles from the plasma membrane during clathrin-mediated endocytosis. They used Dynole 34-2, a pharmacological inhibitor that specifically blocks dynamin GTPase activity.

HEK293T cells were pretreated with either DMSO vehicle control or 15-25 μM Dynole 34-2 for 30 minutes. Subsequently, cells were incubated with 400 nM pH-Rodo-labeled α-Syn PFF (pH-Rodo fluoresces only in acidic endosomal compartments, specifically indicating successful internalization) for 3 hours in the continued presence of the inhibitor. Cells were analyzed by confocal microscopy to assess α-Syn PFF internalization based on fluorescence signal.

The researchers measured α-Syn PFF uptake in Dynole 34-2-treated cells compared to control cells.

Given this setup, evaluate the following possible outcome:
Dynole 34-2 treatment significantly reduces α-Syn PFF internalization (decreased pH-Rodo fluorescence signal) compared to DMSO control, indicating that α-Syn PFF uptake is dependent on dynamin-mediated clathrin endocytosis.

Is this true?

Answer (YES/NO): YES